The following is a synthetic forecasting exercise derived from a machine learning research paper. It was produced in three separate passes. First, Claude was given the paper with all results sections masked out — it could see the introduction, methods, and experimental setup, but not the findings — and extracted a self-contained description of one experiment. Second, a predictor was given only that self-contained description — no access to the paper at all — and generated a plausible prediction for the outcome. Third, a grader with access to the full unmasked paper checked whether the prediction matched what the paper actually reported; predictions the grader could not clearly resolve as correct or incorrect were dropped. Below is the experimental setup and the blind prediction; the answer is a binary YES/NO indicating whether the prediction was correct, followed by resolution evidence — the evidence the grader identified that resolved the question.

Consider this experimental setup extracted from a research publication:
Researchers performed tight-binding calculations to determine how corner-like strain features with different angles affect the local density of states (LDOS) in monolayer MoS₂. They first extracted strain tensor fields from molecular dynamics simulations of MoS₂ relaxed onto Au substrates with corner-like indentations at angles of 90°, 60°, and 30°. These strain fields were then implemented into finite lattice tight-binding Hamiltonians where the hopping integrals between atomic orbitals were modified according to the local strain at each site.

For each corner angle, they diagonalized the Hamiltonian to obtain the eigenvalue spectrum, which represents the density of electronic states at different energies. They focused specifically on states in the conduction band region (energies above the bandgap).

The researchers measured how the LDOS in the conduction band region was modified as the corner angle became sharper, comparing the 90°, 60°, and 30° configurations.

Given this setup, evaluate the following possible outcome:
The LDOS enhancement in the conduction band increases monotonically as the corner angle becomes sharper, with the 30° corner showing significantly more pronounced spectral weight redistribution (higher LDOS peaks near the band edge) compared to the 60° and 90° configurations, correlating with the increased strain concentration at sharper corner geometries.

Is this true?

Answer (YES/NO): YES